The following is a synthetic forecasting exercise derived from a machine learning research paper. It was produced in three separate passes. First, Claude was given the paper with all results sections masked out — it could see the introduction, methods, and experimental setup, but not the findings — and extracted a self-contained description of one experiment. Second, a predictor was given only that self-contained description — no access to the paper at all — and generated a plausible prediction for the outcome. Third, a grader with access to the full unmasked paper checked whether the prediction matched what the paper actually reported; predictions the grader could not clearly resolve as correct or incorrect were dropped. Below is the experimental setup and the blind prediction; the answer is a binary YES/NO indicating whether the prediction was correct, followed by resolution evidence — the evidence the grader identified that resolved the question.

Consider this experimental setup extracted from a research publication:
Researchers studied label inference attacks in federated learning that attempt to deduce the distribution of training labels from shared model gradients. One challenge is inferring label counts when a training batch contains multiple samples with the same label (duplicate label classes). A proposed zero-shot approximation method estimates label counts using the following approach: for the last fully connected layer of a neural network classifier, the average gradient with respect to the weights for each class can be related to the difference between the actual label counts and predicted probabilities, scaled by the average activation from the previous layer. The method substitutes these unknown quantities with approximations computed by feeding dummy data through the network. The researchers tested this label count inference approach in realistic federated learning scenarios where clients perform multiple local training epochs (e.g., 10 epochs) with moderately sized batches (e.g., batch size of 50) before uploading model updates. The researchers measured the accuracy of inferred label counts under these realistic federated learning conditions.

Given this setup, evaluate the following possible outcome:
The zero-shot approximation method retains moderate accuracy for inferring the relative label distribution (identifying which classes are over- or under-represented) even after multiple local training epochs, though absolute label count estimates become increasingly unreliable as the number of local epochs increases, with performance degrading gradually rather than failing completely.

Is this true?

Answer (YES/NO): NO